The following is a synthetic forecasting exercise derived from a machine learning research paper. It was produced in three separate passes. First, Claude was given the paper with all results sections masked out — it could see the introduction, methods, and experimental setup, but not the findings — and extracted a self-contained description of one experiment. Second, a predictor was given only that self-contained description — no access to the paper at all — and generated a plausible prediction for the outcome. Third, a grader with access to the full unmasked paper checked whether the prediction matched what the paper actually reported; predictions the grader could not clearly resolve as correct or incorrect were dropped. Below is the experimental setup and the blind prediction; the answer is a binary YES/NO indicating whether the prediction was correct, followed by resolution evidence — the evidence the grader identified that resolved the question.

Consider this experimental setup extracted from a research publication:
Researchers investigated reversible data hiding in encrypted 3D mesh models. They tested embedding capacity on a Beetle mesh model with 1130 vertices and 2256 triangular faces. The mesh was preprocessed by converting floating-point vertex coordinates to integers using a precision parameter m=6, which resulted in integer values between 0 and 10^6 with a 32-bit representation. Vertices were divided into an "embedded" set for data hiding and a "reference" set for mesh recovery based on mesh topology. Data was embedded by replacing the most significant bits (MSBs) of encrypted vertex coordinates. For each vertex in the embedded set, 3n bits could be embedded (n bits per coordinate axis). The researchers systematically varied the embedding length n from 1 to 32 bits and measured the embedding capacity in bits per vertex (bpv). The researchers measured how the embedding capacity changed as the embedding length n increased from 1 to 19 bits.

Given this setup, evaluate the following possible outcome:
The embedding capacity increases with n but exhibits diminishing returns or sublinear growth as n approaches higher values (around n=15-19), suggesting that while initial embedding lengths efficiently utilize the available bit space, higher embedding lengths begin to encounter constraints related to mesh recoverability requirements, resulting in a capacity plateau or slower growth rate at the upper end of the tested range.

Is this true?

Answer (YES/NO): NO